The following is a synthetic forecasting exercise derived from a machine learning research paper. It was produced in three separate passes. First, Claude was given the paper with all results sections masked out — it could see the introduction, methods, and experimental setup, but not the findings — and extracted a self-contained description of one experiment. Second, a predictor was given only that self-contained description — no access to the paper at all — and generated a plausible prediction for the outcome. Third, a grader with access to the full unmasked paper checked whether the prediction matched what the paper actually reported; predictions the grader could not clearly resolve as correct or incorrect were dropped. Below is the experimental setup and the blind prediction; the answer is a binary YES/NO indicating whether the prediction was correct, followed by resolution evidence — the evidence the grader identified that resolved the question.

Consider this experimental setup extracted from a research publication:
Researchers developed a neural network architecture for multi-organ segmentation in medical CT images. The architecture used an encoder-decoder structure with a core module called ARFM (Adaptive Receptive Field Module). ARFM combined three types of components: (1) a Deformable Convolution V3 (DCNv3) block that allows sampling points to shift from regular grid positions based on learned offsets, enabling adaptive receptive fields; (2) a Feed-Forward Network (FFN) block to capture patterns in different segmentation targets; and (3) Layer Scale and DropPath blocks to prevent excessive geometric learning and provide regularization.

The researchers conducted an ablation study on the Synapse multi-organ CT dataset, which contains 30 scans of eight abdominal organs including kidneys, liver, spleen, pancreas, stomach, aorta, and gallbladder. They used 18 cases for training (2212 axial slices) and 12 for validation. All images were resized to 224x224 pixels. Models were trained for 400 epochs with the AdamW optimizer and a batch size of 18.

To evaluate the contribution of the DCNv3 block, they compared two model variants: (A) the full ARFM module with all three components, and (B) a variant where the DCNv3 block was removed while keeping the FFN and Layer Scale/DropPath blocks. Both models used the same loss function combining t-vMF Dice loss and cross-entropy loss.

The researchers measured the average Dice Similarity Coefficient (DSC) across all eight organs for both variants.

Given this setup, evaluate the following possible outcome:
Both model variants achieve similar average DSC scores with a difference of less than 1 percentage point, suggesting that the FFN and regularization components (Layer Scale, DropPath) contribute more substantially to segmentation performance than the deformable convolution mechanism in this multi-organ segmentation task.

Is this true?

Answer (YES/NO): NO